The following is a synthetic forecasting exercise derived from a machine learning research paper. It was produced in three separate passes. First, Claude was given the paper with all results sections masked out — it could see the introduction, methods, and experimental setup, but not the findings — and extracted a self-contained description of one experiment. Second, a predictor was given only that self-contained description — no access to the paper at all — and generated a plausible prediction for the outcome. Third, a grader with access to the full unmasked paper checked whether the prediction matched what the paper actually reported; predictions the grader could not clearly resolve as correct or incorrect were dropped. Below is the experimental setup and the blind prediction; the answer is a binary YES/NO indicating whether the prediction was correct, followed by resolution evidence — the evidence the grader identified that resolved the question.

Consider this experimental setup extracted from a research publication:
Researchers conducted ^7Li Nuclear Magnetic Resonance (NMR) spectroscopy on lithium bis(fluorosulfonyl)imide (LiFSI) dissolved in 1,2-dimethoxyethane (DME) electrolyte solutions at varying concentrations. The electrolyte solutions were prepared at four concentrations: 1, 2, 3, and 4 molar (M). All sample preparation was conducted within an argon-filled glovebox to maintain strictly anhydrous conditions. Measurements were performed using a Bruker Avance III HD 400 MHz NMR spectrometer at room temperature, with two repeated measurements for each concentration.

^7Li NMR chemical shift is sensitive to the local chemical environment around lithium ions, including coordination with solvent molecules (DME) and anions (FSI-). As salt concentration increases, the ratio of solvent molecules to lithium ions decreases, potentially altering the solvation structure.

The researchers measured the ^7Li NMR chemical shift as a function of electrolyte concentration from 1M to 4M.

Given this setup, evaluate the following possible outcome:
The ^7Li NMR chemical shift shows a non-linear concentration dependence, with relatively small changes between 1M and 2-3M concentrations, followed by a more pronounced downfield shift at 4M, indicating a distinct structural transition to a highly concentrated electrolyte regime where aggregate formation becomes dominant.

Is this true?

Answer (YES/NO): NO